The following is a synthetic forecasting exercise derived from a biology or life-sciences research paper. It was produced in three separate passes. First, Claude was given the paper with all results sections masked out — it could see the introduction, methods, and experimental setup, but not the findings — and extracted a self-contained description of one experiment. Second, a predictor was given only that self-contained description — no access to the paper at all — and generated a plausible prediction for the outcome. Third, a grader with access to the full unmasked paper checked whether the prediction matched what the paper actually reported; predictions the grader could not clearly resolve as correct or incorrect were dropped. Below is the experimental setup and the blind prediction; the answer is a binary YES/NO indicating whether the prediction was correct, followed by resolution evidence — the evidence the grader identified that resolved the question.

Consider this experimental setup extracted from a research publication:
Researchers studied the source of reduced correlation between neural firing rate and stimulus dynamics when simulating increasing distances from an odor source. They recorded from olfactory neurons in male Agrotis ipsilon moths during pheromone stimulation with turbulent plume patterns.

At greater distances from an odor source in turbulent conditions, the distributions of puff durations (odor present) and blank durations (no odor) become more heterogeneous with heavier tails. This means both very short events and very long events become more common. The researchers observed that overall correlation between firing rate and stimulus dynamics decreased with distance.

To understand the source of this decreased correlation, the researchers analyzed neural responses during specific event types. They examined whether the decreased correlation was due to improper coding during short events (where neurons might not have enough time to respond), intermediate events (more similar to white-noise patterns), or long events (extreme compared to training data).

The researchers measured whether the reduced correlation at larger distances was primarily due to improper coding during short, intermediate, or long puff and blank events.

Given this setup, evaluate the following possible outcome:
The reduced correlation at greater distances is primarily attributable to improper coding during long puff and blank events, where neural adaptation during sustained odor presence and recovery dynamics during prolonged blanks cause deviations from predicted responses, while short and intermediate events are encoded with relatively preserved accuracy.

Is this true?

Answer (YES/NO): YES